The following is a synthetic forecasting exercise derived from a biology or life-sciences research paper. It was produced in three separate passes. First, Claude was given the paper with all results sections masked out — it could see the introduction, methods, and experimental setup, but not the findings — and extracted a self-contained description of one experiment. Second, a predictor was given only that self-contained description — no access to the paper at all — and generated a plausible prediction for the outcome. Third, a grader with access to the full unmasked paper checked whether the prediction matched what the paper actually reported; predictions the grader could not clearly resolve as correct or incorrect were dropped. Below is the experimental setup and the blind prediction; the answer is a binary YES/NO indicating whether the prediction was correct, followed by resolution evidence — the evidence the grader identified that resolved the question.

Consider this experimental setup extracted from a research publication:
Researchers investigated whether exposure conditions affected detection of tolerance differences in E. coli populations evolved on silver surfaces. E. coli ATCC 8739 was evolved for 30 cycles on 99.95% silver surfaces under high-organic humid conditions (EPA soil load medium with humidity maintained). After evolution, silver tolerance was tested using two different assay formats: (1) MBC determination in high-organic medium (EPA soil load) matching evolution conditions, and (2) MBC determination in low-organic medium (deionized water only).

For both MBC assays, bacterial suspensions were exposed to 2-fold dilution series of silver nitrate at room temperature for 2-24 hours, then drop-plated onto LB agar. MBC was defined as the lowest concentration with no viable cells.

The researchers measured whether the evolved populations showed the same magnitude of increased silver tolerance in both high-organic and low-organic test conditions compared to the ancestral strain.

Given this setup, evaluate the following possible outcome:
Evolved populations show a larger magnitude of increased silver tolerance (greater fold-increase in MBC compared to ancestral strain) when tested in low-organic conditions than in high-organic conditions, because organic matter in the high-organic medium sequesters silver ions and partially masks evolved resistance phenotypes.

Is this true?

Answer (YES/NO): NO